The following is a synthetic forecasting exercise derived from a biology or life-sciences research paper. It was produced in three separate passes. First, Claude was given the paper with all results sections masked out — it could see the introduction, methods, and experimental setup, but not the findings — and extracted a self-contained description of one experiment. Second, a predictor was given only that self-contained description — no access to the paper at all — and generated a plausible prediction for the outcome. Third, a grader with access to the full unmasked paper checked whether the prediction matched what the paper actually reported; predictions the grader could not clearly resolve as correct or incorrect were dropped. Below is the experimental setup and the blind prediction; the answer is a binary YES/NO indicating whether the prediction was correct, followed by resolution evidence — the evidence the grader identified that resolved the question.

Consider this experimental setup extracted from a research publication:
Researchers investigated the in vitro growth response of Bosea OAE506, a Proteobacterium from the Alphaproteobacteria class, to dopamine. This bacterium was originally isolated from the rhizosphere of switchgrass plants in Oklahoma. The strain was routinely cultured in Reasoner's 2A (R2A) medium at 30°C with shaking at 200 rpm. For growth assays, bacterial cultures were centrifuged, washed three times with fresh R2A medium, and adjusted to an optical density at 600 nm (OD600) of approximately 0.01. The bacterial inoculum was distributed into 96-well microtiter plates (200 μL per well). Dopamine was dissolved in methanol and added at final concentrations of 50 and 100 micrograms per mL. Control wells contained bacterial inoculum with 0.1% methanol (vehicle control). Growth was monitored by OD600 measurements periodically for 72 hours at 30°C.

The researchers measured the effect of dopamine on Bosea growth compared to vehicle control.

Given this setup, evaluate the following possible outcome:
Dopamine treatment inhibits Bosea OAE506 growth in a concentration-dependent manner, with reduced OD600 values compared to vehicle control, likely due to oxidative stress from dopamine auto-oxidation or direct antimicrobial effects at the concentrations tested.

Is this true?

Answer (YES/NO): NO